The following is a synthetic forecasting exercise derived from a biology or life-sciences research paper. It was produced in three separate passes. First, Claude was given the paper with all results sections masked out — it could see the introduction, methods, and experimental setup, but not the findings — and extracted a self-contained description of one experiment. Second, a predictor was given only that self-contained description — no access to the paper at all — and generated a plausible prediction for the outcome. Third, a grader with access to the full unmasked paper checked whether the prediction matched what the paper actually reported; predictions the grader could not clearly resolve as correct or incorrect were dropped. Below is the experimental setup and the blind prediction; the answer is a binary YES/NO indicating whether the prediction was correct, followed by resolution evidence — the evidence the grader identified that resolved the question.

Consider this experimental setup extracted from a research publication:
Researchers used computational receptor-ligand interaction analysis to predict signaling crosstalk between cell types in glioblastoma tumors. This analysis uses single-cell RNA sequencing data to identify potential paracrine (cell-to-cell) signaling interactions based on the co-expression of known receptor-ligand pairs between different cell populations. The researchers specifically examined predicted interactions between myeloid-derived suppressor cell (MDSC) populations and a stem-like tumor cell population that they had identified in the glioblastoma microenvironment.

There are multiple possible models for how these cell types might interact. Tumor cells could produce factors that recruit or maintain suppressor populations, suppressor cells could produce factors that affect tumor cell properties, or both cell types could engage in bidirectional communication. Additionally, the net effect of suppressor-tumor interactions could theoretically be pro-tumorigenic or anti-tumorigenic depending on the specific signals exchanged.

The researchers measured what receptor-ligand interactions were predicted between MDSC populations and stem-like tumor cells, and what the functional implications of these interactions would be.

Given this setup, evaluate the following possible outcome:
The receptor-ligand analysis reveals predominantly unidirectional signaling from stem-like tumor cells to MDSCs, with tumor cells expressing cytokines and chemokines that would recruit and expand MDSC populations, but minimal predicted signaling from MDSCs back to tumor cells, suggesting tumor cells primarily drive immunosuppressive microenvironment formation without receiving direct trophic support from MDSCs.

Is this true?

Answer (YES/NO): NO